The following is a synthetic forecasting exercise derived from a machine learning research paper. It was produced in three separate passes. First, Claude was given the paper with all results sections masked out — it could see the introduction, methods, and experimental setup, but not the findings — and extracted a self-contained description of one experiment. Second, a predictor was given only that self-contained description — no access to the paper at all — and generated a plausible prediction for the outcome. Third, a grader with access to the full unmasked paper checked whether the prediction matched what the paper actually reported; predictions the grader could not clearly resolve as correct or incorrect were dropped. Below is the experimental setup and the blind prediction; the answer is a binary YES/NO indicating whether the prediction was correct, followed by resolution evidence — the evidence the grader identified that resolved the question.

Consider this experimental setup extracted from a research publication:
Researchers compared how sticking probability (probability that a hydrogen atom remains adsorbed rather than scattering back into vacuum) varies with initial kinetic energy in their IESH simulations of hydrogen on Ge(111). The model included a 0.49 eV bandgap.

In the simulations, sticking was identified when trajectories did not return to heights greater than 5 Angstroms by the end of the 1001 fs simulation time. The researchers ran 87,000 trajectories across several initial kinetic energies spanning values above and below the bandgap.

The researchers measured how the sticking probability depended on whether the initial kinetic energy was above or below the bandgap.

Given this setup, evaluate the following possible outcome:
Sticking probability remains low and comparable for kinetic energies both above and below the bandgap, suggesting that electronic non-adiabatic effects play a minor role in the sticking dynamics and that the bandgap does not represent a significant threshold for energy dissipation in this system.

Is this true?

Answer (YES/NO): NO